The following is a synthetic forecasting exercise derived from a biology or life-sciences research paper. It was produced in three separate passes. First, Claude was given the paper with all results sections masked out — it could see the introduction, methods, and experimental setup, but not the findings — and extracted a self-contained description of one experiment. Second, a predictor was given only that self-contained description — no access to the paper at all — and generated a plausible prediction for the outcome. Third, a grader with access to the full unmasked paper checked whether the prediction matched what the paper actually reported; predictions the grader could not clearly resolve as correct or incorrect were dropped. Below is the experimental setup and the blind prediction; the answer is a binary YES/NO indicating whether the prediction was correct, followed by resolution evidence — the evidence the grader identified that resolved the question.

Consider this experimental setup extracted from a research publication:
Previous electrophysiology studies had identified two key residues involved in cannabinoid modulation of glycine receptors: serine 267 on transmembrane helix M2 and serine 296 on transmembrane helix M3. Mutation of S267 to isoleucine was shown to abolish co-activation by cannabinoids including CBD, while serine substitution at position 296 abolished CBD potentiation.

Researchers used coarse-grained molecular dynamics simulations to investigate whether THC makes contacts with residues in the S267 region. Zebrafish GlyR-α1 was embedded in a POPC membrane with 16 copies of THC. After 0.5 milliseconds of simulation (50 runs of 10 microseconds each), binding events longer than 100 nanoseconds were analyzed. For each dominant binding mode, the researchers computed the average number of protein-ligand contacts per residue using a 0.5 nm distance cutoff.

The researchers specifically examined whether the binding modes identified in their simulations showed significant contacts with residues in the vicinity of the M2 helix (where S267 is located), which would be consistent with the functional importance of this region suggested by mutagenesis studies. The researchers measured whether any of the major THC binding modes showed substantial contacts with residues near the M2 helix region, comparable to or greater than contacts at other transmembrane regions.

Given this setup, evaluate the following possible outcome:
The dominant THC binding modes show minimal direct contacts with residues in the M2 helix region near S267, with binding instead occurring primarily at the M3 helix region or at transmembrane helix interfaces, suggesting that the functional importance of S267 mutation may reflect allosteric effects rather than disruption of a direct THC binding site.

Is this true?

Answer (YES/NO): YES